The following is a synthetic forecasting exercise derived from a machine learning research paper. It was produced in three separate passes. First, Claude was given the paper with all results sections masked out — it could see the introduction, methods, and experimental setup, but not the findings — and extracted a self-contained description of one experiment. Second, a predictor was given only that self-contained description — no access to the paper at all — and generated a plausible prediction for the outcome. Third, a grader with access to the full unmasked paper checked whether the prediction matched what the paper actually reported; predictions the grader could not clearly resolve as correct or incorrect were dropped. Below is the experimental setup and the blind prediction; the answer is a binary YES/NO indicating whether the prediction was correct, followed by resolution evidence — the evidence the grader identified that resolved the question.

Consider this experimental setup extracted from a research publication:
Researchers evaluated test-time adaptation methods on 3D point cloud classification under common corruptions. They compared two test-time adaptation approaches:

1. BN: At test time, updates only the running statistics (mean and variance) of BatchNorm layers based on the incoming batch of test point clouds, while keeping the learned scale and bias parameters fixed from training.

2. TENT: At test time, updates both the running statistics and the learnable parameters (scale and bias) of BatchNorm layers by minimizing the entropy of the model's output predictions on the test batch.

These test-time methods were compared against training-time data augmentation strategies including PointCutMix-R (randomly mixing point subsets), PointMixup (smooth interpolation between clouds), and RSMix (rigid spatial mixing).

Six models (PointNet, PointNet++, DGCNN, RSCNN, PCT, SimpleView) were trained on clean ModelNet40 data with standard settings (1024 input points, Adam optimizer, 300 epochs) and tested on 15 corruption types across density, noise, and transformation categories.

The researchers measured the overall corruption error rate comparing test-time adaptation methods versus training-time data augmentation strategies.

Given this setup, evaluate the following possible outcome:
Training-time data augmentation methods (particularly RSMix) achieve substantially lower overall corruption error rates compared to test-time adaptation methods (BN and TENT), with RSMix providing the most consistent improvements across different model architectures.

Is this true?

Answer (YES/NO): NO